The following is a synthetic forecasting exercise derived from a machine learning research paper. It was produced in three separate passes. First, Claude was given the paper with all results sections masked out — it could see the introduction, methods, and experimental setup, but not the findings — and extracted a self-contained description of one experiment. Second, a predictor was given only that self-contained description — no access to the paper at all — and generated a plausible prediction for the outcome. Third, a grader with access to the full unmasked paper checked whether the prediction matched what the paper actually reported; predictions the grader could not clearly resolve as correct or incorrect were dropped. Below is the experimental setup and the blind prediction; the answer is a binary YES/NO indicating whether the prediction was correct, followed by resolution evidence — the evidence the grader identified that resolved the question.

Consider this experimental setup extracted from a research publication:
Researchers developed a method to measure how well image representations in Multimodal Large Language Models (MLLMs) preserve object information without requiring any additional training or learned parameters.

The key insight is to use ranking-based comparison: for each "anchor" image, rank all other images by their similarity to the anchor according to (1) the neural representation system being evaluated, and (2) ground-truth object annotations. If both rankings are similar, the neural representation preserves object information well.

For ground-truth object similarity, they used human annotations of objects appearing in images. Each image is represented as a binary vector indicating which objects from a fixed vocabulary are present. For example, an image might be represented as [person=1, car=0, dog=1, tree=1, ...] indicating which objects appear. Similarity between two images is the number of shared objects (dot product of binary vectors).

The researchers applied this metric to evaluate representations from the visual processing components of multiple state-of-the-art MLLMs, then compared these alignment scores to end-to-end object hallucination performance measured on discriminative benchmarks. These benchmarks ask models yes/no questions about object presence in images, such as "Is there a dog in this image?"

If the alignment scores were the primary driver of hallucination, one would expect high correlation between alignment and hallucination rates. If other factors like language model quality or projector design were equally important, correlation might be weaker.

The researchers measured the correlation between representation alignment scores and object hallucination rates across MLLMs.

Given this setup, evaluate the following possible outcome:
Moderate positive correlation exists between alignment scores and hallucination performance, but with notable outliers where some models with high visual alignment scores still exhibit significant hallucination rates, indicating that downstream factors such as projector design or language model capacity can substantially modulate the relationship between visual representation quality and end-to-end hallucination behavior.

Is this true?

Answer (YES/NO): NO